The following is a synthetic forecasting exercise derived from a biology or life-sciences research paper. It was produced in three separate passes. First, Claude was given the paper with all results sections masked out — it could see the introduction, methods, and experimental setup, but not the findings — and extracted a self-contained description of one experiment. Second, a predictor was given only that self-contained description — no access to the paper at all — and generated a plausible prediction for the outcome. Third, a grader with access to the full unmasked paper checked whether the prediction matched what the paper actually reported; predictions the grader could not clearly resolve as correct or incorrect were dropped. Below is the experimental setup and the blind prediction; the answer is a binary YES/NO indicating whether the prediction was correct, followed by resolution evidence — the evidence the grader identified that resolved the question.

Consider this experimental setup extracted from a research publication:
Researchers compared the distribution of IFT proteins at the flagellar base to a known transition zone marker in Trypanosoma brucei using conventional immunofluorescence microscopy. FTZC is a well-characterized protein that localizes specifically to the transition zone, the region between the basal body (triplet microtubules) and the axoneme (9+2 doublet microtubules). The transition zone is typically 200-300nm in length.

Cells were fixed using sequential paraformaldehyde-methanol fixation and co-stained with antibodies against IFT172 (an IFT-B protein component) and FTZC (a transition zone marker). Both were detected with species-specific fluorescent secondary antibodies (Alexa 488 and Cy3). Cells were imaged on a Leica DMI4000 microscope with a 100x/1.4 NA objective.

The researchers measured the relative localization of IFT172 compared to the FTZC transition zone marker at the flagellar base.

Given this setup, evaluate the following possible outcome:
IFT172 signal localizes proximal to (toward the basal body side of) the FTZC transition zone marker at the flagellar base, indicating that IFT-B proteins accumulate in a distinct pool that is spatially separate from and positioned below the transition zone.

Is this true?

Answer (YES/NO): NO